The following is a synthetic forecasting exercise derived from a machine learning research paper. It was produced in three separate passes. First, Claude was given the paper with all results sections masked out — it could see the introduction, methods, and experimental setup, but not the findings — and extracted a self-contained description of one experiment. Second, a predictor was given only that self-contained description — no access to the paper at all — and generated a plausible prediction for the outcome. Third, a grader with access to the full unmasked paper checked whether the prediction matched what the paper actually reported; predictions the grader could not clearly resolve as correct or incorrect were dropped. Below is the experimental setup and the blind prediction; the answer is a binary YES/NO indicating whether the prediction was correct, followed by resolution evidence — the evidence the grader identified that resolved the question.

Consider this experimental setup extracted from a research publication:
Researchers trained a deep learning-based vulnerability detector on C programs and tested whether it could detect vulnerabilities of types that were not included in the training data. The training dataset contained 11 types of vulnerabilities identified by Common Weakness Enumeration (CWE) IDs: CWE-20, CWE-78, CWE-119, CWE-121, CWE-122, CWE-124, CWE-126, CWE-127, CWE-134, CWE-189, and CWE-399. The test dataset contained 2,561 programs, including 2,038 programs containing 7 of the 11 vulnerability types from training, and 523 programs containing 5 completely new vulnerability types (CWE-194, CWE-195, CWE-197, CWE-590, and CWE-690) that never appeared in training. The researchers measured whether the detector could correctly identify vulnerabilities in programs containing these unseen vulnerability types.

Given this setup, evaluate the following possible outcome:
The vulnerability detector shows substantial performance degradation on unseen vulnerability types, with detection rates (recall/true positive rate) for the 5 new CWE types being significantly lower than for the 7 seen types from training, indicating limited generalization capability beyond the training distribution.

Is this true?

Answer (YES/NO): NO